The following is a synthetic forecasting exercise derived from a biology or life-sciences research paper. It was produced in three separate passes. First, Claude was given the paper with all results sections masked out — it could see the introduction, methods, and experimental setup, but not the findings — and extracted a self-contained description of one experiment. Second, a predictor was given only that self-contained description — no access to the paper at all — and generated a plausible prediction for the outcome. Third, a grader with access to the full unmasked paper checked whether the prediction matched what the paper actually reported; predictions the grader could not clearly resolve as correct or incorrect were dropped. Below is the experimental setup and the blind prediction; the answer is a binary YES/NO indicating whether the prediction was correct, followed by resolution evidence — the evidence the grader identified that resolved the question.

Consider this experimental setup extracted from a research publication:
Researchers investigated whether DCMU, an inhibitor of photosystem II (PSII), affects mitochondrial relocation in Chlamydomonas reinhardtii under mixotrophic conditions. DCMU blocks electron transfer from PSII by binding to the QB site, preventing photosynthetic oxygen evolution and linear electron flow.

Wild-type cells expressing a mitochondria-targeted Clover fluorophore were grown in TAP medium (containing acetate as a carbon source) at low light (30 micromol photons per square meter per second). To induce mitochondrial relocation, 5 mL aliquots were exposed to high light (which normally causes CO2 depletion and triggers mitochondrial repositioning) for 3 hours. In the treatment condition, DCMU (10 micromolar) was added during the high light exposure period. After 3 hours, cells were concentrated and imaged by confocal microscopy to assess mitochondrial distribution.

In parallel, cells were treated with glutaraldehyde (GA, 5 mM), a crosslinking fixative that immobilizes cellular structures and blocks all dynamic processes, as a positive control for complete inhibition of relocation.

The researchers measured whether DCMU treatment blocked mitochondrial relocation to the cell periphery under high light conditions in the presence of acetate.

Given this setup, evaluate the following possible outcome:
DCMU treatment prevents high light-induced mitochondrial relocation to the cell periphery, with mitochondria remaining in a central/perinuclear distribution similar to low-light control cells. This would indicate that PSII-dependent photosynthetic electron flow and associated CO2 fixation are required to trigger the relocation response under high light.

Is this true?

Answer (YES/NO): YES